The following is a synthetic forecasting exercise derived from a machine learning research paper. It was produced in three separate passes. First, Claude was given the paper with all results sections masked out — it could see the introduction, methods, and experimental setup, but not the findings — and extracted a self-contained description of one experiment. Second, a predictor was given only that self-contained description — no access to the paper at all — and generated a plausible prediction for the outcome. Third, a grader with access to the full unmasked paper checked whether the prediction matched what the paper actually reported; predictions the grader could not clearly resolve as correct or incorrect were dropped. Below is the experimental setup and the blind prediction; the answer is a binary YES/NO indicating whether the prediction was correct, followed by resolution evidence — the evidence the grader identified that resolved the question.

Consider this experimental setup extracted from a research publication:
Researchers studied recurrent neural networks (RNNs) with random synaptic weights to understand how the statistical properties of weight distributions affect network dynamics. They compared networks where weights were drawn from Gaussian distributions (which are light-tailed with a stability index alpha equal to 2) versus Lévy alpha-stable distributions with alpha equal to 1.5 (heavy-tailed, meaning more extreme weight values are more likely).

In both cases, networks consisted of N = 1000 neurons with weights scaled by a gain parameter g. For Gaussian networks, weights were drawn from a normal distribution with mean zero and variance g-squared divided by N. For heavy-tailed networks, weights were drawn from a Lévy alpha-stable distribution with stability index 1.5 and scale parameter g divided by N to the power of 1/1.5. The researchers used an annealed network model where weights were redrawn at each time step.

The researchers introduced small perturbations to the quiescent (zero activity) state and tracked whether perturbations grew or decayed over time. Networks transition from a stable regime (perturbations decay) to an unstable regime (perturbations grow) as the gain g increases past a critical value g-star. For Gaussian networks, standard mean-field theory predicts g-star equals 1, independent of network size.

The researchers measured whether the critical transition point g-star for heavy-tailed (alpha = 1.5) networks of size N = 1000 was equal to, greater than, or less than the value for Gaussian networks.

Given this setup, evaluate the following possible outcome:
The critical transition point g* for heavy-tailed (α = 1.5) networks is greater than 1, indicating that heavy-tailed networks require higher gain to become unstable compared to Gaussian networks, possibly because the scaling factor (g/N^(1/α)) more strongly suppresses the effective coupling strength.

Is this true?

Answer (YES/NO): NO